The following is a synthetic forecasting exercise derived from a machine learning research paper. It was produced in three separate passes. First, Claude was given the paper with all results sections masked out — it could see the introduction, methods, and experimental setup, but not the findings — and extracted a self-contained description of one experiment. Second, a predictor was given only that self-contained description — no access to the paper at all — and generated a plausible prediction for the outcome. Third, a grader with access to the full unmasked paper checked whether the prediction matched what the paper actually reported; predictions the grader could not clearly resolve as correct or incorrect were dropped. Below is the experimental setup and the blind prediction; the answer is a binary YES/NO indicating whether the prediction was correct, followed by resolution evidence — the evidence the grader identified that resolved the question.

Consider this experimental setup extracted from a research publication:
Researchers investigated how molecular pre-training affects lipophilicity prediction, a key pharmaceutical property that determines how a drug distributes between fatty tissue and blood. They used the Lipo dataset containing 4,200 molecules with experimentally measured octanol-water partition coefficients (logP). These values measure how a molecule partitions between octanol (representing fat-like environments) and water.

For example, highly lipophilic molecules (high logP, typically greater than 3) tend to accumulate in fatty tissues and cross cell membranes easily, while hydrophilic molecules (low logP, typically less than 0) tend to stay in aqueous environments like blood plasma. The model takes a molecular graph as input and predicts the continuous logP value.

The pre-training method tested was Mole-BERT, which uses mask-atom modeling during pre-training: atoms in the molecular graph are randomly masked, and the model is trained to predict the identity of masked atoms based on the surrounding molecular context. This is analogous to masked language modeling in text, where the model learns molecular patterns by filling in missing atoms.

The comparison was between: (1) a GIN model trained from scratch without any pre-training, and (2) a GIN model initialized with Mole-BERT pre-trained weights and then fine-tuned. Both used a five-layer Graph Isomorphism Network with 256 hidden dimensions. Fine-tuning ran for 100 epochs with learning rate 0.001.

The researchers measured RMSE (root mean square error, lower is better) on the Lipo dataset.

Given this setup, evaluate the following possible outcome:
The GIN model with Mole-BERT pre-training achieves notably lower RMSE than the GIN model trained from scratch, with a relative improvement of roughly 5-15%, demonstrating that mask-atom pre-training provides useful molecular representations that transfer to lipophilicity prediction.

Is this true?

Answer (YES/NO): YES